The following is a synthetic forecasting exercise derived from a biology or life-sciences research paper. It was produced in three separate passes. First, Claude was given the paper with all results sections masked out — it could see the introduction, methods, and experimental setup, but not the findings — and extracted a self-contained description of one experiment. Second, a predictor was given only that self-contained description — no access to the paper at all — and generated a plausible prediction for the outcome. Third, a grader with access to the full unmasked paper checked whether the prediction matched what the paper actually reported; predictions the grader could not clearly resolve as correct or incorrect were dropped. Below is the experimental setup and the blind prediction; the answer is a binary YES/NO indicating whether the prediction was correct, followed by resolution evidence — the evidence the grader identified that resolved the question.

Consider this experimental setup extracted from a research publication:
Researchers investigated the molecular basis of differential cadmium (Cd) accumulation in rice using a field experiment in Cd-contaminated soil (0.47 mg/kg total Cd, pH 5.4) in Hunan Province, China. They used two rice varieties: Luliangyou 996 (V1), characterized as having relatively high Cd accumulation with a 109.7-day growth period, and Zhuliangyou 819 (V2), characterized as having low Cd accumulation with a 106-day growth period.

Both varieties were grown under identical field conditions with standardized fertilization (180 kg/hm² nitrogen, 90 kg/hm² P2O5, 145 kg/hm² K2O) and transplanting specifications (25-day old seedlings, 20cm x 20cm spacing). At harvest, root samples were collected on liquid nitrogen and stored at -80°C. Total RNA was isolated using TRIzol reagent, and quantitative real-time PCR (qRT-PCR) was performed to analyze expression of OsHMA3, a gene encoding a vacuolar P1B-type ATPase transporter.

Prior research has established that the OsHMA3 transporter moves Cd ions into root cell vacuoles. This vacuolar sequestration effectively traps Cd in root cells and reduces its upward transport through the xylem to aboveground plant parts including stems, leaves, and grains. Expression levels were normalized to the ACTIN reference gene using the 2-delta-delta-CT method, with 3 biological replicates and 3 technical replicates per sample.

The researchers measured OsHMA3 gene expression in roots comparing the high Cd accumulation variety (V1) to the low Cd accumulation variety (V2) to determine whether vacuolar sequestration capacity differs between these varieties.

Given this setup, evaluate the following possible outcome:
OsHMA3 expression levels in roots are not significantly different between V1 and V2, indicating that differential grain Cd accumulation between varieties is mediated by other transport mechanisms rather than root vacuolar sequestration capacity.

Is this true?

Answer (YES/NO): NO